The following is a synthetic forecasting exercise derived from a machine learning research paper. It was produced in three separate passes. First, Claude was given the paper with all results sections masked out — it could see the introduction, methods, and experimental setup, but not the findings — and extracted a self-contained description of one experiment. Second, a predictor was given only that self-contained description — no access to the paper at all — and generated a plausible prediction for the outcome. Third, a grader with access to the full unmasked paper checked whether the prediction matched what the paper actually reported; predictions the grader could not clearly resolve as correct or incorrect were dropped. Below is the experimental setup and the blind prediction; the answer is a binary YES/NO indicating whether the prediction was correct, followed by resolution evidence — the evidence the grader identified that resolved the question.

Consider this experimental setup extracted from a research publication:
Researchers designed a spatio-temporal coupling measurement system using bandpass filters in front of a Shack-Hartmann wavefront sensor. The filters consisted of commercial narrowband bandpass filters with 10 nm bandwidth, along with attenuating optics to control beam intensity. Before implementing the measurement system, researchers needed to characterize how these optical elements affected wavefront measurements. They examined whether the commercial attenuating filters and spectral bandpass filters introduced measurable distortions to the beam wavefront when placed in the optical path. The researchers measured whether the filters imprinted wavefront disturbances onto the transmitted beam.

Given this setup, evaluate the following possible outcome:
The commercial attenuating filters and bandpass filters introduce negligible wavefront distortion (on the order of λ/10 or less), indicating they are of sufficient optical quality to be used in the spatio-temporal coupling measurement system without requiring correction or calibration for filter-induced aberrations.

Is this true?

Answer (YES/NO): NO